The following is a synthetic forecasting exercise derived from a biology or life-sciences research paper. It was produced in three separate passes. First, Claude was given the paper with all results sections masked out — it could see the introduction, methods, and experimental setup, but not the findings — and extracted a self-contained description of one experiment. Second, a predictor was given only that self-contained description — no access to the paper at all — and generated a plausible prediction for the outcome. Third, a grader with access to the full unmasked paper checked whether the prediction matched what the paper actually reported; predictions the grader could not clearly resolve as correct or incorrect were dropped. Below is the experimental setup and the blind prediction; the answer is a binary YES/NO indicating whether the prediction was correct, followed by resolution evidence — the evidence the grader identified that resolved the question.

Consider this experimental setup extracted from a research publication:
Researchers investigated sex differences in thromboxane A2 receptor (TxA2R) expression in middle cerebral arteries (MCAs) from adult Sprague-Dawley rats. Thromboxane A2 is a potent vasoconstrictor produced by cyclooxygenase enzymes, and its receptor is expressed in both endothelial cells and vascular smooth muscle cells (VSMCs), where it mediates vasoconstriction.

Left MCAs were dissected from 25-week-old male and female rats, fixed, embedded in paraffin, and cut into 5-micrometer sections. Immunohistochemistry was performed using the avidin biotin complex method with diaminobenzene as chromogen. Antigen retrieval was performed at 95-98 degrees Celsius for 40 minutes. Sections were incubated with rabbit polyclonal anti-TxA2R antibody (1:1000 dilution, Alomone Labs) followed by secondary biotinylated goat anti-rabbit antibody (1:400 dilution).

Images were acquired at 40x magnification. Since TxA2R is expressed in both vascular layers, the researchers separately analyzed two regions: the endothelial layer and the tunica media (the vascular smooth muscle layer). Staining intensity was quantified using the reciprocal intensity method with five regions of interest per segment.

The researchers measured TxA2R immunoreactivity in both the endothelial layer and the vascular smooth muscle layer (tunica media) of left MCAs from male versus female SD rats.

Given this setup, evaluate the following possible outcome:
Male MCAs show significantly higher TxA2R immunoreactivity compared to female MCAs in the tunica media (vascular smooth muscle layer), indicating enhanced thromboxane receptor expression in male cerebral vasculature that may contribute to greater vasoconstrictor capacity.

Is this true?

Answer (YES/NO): NO